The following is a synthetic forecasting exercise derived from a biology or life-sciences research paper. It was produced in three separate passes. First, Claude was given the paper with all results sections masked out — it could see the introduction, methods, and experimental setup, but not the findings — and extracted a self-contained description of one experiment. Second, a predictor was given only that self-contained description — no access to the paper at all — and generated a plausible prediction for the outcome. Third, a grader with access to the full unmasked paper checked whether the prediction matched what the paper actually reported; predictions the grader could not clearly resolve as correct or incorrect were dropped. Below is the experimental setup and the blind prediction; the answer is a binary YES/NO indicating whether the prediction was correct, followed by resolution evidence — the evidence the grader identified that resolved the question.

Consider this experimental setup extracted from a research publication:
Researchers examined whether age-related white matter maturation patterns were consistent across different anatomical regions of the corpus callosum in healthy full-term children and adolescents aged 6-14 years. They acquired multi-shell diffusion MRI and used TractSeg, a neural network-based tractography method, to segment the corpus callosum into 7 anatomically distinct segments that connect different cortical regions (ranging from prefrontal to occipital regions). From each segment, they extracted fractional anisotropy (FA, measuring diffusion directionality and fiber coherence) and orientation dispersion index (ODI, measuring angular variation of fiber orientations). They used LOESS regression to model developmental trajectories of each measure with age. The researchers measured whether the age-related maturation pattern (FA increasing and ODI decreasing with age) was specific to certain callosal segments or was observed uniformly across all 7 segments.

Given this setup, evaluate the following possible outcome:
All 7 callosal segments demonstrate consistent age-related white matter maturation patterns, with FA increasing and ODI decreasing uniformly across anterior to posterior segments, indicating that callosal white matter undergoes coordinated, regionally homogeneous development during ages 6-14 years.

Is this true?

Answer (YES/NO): YES